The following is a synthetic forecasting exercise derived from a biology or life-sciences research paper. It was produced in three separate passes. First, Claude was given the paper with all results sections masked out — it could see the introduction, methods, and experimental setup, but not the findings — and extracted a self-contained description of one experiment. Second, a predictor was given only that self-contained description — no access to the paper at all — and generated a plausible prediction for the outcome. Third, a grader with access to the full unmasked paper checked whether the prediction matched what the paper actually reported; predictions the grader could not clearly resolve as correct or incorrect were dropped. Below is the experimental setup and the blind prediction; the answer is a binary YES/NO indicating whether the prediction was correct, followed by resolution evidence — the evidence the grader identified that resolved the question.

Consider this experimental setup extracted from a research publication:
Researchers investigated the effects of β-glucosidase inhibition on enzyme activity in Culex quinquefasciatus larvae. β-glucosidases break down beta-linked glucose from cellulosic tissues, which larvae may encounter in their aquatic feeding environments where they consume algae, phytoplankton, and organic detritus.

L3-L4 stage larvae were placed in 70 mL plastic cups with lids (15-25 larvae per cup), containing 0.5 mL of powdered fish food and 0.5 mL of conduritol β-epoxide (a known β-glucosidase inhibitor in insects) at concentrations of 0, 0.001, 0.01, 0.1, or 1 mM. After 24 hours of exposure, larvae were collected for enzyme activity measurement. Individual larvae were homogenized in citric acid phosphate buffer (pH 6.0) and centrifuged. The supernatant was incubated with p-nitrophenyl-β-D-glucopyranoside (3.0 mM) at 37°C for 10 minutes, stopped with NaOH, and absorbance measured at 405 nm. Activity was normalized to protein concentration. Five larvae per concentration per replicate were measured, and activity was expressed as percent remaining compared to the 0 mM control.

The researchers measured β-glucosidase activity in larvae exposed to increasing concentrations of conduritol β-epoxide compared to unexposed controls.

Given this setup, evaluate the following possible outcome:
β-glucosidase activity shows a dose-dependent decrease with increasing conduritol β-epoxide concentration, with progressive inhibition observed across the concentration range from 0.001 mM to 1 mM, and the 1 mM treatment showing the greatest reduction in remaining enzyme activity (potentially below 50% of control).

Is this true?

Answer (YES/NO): NO